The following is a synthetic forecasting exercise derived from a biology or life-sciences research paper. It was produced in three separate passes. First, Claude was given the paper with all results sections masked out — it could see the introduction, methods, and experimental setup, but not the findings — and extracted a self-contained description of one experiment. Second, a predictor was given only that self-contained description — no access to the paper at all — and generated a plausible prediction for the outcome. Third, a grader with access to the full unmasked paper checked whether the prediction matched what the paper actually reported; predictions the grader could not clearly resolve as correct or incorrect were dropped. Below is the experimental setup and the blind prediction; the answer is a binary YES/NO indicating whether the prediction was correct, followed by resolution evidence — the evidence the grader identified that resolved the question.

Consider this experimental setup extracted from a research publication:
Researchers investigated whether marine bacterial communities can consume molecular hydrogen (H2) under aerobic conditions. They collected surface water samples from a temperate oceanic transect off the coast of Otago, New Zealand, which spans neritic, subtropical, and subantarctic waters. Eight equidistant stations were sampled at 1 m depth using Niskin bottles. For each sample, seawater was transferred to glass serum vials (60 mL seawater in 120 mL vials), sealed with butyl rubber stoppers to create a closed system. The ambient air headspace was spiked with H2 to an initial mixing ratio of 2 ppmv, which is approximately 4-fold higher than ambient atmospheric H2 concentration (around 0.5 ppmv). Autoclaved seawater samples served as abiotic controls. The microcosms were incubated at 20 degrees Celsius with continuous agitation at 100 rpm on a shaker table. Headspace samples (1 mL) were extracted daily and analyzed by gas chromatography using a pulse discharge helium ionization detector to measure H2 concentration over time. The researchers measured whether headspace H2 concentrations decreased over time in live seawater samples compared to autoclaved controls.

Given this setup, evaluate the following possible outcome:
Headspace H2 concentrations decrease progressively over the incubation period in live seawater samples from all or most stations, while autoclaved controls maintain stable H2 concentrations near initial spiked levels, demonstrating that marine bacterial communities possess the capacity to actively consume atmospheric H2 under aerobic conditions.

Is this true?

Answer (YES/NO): NO